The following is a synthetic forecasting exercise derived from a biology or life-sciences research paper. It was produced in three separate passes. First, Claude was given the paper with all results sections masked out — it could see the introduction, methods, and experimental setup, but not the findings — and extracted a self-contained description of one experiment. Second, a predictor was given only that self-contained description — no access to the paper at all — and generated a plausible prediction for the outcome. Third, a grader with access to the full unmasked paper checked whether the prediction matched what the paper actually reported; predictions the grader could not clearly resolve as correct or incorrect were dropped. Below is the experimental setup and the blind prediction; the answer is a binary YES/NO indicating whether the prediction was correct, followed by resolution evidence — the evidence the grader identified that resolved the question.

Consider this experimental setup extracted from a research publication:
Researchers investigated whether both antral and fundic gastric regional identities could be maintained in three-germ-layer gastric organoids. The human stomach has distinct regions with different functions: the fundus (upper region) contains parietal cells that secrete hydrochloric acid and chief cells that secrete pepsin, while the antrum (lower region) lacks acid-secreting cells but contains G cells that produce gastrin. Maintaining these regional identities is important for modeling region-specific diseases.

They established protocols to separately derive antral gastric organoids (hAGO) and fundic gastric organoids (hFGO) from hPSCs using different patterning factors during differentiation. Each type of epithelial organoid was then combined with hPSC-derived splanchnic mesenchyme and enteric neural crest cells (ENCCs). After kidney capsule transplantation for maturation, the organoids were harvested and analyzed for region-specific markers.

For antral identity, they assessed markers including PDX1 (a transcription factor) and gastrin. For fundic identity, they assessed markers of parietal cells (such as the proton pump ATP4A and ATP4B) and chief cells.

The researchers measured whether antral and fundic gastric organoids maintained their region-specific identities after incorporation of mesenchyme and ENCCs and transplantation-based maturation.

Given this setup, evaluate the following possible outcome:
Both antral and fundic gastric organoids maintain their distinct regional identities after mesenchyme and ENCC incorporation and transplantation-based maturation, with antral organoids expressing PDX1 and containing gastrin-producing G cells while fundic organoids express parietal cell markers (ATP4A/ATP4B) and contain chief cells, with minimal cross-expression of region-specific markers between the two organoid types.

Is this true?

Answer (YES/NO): YES